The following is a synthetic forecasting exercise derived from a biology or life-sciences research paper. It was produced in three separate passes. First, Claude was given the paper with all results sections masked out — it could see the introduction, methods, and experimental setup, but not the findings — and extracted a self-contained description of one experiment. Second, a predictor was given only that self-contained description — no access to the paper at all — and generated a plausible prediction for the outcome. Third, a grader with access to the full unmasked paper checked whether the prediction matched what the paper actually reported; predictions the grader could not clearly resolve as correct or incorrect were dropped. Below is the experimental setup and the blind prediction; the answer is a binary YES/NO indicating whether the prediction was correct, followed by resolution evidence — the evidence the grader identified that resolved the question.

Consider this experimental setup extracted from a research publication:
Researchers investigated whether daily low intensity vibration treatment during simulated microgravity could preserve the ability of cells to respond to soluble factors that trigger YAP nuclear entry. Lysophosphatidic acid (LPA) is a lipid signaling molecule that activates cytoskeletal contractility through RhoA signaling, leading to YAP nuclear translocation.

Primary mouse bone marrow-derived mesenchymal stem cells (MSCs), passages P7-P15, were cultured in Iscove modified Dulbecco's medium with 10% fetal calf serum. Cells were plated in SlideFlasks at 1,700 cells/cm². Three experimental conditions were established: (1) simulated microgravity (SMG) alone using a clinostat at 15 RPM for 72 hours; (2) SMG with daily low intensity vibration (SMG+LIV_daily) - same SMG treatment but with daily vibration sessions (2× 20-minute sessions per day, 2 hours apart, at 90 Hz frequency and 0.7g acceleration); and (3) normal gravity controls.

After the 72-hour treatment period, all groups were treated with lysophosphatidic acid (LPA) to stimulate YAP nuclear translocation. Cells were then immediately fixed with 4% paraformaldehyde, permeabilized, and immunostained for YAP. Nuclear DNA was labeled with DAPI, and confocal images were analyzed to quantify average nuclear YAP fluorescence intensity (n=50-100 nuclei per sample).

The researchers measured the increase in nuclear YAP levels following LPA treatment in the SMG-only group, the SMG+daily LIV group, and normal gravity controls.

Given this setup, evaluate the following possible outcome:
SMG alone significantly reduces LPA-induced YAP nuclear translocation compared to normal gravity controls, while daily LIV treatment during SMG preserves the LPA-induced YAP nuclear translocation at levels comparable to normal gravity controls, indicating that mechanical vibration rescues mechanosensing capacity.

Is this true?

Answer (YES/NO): NO